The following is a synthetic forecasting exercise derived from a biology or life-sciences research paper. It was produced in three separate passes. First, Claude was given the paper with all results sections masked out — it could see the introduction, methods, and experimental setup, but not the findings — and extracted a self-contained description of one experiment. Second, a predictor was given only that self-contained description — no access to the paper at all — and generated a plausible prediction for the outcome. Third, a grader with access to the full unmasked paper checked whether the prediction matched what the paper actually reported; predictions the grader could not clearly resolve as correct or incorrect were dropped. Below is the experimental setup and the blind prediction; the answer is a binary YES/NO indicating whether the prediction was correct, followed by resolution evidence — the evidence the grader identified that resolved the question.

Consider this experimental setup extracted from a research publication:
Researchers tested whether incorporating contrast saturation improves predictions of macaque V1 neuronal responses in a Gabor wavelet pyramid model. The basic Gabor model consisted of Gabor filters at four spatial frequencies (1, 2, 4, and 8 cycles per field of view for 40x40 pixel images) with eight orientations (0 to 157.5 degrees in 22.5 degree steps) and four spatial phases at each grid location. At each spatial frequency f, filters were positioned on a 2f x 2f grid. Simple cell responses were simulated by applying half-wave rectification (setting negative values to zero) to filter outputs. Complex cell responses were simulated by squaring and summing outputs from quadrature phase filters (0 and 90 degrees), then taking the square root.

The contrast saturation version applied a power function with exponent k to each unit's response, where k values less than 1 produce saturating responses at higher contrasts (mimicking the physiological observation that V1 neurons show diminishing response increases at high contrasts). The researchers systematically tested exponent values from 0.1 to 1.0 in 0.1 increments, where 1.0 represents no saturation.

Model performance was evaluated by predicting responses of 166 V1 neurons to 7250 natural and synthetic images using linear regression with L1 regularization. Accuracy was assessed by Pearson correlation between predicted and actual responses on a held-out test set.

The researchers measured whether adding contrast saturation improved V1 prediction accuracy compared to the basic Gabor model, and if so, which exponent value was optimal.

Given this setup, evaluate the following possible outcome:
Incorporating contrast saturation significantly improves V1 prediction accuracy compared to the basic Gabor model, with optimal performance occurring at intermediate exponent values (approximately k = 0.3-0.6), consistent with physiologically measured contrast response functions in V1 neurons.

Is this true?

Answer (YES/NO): YES